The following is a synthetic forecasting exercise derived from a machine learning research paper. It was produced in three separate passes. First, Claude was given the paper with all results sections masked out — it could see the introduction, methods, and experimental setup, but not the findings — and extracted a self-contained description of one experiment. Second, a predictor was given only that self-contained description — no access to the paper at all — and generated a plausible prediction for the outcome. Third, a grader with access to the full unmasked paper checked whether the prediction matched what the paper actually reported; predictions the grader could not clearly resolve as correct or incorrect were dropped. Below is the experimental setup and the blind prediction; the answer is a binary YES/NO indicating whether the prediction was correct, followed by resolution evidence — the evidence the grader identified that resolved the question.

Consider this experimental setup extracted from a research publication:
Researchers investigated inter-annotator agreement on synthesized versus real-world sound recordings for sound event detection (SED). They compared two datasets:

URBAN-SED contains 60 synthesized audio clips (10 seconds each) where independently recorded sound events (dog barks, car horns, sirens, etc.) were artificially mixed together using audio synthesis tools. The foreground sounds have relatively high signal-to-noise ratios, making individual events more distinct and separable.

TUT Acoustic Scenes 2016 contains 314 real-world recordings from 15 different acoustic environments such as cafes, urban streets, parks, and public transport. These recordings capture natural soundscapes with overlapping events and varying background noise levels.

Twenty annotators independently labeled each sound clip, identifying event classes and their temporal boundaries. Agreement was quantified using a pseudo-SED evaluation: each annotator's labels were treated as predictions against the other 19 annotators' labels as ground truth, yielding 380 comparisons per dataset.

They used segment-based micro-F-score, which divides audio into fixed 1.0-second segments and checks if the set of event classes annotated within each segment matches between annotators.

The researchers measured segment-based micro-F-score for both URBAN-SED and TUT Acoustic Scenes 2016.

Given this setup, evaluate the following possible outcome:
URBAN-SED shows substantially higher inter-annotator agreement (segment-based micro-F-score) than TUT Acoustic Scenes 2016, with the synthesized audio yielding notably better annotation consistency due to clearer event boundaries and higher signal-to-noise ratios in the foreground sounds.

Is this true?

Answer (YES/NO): NO